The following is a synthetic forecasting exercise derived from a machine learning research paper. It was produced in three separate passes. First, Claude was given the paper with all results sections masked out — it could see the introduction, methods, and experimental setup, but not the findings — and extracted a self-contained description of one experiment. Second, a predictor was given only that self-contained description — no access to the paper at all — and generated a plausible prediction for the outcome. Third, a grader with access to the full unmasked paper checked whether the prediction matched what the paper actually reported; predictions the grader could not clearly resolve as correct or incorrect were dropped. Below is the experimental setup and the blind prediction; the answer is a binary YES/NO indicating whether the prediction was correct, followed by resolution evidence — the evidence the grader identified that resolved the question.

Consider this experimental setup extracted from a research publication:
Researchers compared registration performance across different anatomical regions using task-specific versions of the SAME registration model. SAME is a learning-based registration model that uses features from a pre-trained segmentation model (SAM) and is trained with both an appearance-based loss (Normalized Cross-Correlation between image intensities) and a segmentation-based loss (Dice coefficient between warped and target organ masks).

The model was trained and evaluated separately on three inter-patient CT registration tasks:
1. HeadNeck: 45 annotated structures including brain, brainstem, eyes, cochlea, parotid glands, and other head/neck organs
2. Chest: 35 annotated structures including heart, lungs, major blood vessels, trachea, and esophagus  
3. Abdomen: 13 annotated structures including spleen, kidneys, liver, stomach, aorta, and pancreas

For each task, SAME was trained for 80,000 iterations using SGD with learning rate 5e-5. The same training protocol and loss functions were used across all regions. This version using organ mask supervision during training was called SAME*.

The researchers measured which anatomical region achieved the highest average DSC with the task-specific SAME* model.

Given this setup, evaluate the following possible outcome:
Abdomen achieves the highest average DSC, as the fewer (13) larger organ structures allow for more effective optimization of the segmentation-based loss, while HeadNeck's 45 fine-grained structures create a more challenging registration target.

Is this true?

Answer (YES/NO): NO